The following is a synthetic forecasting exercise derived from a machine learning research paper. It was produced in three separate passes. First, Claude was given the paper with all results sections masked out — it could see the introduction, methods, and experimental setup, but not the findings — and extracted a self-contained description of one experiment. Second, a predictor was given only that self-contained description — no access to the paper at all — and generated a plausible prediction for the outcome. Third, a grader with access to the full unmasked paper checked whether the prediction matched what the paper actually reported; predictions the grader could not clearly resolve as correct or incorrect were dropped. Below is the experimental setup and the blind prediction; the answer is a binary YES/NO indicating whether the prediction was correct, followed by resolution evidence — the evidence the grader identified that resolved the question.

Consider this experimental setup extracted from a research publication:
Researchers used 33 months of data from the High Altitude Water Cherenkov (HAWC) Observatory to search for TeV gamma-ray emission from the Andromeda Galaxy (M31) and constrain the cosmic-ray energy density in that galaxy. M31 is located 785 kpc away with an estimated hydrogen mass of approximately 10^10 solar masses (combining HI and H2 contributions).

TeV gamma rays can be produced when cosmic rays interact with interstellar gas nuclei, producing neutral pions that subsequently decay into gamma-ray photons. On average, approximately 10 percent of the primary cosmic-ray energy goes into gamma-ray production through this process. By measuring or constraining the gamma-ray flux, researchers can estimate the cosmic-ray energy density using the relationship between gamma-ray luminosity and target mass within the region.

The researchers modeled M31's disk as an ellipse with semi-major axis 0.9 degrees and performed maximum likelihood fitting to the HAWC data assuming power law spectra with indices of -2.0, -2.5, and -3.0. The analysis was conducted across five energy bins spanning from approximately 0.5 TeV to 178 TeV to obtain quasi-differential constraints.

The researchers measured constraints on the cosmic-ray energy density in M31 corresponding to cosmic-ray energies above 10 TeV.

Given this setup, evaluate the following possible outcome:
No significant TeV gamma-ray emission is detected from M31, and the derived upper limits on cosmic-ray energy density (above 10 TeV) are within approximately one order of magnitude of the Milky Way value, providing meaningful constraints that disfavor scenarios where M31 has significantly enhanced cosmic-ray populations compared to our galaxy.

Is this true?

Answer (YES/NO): NO